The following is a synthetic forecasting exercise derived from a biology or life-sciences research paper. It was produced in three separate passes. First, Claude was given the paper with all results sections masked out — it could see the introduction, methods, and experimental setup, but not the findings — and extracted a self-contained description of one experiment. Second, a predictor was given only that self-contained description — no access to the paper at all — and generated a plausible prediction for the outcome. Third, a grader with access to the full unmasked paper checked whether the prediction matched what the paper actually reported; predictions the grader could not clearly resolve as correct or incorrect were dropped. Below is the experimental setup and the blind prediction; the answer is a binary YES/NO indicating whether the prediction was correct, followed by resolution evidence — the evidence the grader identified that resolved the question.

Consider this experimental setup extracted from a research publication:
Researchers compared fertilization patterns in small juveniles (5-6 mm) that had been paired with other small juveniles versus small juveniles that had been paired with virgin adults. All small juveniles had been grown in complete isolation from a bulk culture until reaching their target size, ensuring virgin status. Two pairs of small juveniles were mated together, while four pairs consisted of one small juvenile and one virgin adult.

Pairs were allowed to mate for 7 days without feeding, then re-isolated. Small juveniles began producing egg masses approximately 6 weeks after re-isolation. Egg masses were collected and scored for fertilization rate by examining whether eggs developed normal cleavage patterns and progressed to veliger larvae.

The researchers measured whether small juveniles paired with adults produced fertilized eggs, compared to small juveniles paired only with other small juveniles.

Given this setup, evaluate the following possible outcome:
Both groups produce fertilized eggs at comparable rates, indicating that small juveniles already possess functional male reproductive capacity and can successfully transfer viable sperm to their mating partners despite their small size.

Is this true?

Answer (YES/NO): NO